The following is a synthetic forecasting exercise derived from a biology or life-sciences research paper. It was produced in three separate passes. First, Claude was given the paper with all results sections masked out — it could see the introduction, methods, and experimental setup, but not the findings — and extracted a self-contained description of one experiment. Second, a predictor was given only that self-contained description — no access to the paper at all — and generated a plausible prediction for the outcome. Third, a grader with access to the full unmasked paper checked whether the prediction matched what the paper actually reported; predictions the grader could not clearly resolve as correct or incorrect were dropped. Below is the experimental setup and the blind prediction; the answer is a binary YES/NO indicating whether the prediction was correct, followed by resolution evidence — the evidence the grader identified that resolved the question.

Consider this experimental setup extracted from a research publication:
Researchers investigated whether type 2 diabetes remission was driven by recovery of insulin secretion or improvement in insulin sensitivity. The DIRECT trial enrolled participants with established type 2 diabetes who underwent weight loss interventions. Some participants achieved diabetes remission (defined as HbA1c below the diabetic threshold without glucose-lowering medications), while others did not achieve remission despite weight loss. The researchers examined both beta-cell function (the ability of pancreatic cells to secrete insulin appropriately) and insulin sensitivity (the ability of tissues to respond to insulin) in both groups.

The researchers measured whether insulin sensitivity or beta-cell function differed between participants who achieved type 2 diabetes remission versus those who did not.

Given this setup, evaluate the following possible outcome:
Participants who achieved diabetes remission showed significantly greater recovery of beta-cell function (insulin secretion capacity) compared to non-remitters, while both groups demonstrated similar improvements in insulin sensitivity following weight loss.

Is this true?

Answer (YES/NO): YES